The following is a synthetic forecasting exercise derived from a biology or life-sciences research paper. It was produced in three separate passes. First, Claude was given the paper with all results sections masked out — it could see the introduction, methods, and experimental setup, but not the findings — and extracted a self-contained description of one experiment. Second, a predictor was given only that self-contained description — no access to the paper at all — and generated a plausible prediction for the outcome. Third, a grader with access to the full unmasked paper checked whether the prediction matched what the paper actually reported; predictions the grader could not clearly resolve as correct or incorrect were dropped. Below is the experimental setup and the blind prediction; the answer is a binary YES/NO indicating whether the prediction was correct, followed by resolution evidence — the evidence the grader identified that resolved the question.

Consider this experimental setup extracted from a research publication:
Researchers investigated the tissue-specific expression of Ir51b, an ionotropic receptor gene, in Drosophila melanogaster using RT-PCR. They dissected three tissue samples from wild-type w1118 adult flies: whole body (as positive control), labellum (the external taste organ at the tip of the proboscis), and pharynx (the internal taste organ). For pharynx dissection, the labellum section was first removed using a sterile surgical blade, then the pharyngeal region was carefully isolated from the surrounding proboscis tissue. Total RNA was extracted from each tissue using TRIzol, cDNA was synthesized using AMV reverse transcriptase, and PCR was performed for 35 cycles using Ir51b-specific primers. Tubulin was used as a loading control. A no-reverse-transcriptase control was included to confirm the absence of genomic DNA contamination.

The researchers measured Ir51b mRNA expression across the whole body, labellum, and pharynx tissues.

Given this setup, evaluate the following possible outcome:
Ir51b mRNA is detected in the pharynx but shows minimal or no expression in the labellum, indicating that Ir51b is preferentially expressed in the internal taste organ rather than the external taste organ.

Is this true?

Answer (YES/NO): NO